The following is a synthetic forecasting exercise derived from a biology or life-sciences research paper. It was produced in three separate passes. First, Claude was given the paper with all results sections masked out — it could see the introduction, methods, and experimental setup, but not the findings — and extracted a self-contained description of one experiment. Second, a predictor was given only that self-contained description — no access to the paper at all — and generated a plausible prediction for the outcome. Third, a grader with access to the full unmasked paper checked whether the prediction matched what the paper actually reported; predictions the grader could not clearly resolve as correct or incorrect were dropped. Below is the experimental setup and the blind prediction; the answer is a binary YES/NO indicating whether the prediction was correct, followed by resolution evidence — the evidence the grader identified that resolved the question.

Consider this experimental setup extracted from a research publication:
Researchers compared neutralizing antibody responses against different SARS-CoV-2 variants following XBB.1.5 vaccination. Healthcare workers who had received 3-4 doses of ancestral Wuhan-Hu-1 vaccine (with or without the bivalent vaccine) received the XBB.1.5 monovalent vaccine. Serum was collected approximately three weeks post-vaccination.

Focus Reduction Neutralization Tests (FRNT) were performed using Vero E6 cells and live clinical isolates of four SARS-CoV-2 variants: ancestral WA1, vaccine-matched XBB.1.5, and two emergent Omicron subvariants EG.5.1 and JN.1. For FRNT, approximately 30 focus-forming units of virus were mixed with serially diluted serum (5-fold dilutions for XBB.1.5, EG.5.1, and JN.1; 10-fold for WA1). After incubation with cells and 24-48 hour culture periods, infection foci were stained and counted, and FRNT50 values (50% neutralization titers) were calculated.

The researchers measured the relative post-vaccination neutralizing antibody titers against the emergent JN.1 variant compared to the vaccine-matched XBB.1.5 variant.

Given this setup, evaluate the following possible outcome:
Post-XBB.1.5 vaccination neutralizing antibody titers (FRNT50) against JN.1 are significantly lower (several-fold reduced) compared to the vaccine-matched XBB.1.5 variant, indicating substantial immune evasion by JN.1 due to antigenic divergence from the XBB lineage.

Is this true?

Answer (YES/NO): YES